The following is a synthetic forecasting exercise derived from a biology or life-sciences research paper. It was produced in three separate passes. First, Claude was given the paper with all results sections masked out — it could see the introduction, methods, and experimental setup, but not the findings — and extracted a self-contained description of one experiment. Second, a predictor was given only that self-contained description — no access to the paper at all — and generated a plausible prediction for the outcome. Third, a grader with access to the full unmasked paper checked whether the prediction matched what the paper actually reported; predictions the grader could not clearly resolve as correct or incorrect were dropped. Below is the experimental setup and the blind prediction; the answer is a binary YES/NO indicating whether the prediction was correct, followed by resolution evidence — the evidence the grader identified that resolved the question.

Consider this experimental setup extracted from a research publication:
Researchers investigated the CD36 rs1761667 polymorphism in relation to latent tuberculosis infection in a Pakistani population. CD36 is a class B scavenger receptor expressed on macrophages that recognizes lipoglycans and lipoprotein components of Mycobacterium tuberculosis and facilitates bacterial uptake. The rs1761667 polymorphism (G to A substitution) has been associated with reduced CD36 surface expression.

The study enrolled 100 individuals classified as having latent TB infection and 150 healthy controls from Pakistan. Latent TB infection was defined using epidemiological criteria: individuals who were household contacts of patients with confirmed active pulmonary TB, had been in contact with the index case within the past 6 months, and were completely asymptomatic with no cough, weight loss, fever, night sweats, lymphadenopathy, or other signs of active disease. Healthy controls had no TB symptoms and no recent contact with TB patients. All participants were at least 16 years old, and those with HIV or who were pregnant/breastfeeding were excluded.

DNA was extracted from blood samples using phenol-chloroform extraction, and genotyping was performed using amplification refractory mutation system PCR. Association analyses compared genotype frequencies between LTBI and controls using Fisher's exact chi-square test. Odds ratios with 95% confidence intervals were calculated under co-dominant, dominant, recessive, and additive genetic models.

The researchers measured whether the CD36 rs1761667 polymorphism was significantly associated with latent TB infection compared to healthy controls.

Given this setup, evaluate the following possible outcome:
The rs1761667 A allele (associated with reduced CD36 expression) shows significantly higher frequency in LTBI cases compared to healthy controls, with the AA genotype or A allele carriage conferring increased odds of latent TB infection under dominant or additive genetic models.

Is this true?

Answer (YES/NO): YES